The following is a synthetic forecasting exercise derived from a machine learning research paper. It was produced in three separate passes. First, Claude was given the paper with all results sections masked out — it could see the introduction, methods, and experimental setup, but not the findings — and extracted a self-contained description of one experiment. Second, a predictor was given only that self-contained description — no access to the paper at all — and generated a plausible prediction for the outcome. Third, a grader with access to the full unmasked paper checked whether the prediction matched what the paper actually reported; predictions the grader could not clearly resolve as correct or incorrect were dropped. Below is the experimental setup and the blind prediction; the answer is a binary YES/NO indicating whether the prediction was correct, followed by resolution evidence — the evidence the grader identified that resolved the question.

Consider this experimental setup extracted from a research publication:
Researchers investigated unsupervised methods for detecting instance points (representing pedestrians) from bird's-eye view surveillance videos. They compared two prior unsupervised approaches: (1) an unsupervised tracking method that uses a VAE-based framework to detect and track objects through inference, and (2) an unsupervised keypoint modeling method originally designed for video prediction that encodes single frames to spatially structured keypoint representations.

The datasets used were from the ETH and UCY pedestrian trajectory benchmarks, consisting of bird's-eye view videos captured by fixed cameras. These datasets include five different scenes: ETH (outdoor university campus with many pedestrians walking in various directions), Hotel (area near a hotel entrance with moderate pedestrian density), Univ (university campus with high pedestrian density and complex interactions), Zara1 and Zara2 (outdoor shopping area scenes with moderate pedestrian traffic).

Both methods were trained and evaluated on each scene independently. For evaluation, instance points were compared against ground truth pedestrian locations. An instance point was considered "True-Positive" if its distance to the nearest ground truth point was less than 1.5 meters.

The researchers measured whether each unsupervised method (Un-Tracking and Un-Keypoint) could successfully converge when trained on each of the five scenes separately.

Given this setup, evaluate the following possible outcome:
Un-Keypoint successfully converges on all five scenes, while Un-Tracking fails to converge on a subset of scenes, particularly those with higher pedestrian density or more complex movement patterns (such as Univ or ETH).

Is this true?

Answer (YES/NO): NO